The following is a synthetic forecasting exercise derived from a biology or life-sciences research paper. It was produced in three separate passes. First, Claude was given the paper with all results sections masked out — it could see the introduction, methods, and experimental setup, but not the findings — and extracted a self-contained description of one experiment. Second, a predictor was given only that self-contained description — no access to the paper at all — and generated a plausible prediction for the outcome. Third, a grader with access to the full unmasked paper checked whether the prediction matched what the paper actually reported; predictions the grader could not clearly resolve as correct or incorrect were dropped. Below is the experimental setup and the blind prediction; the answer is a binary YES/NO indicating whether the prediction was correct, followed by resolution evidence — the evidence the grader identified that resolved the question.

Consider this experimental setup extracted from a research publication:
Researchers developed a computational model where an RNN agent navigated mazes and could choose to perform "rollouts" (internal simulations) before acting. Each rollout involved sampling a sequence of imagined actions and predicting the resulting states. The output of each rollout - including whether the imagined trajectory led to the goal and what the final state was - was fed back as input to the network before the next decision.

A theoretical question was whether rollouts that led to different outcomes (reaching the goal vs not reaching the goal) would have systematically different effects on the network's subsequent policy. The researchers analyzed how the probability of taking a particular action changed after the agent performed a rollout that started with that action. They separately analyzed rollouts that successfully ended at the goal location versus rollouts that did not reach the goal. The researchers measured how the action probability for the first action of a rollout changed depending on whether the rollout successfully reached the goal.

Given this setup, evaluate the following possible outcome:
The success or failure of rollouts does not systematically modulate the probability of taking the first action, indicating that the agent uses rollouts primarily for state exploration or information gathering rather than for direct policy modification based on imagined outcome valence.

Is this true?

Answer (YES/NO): NO